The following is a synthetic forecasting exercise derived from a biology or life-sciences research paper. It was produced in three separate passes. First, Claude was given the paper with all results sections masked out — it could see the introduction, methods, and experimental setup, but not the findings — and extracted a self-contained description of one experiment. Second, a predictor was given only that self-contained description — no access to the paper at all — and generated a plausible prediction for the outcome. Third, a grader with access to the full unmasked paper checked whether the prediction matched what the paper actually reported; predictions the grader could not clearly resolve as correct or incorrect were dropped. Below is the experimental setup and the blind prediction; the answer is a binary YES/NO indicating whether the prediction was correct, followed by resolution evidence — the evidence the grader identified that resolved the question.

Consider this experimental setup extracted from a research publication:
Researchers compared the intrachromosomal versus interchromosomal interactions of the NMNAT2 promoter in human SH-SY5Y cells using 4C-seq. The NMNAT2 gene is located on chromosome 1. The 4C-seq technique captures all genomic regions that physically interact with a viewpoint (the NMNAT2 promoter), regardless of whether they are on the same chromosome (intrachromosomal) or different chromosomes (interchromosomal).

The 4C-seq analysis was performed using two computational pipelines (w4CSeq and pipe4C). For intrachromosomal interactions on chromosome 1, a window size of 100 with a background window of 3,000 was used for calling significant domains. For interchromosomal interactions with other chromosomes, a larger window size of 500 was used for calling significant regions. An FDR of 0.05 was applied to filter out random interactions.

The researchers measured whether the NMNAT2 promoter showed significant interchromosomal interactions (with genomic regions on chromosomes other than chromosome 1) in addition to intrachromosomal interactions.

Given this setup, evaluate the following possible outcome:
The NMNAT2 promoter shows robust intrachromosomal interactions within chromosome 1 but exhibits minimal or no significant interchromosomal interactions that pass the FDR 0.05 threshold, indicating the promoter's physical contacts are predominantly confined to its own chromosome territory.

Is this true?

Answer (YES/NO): NO